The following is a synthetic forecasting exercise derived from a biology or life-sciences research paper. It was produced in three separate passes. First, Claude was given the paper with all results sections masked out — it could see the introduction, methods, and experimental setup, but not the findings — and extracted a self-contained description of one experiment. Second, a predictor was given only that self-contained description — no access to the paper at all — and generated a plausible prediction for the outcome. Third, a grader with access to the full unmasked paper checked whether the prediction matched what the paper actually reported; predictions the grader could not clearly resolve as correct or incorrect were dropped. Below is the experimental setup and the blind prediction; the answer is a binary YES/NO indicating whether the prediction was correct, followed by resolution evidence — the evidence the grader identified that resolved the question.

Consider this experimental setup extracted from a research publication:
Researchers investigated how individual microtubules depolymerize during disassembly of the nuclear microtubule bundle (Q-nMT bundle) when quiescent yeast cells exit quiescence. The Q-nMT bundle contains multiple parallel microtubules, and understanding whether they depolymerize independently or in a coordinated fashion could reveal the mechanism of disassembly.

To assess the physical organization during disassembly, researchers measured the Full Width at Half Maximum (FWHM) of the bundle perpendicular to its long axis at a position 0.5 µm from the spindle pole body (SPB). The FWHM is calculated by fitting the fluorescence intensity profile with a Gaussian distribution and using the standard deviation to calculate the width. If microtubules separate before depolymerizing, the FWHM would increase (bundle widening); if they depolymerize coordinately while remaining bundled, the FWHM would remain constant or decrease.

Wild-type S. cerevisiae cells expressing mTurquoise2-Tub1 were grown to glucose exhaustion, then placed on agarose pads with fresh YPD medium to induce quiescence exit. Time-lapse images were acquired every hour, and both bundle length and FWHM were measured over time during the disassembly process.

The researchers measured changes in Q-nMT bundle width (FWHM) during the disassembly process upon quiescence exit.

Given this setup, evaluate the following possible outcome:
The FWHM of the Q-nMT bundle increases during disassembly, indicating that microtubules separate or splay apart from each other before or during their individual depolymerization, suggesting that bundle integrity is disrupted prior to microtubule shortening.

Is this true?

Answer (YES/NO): NO